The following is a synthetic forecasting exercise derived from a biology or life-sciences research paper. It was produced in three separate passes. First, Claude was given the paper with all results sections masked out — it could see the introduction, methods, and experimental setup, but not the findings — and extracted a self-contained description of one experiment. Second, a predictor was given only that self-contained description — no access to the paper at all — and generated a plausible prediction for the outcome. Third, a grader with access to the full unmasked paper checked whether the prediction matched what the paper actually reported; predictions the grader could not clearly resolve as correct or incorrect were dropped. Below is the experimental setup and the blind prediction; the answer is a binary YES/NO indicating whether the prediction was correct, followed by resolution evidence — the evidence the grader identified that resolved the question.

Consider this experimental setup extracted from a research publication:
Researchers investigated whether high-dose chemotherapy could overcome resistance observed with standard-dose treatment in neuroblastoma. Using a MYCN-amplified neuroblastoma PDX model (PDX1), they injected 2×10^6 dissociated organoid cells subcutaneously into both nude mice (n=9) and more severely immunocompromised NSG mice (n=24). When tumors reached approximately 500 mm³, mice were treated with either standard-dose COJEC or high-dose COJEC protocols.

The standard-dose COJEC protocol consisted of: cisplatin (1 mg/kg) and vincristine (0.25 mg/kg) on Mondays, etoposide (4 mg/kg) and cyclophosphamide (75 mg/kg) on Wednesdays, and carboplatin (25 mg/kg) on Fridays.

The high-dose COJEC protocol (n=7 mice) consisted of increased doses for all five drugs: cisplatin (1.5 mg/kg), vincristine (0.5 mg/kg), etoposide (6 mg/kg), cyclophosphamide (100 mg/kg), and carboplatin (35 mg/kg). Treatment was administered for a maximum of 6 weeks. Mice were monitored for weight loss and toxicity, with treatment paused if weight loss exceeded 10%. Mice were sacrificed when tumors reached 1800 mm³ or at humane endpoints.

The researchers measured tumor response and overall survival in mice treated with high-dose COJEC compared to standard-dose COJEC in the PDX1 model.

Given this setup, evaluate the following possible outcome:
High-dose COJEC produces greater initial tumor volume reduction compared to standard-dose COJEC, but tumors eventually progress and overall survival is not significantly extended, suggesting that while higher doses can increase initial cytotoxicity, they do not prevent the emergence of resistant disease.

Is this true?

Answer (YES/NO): NO